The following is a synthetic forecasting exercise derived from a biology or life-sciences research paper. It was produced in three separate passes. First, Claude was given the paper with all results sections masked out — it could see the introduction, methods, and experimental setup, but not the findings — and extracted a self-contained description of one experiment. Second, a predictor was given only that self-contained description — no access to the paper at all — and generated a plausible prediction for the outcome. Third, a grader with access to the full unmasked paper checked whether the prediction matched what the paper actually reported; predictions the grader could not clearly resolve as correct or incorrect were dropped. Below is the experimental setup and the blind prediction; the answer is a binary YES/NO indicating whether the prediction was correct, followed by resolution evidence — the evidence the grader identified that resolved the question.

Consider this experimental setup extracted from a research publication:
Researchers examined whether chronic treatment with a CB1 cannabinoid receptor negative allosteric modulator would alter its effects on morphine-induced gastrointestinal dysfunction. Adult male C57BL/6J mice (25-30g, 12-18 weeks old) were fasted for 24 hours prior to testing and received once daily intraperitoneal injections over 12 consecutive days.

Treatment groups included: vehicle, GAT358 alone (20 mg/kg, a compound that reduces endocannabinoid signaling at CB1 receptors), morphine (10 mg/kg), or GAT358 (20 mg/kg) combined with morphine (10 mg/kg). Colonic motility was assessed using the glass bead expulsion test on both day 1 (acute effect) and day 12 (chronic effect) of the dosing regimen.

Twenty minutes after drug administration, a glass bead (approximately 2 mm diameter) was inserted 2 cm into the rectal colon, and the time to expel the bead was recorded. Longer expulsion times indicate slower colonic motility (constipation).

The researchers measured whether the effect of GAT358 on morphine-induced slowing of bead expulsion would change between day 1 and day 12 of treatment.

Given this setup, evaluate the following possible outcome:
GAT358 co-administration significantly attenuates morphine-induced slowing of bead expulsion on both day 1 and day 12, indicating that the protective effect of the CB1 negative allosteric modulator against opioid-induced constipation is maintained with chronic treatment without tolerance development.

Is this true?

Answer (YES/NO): NO